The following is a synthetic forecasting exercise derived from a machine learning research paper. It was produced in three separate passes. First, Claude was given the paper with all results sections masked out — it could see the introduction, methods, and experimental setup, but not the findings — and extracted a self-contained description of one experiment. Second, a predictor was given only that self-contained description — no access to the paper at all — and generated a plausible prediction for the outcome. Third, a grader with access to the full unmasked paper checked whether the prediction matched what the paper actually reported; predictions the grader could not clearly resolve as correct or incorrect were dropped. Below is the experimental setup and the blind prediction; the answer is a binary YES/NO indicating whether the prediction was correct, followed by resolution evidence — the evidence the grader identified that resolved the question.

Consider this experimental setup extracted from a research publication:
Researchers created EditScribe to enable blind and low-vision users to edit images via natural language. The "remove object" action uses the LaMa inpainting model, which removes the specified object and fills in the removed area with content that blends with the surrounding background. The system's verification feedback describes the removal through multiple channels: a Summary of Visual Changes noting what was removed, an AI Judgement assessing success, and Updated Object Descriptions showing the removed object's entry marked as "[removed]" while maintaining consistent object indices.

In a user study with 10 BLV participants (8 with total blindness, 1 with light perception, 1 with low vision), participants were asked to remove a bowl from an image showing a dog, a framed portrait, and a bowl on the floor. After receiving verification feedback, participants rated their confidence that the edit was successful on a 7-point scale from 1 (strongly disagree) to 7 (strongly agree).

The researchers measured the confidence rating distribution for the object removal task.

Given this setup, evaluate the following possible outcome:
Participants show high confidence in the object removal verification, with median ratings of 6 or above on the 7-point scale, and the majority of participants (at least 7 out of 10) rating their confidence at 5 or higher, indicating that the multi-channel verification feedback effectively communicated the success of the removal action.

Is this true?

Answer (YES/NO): YES